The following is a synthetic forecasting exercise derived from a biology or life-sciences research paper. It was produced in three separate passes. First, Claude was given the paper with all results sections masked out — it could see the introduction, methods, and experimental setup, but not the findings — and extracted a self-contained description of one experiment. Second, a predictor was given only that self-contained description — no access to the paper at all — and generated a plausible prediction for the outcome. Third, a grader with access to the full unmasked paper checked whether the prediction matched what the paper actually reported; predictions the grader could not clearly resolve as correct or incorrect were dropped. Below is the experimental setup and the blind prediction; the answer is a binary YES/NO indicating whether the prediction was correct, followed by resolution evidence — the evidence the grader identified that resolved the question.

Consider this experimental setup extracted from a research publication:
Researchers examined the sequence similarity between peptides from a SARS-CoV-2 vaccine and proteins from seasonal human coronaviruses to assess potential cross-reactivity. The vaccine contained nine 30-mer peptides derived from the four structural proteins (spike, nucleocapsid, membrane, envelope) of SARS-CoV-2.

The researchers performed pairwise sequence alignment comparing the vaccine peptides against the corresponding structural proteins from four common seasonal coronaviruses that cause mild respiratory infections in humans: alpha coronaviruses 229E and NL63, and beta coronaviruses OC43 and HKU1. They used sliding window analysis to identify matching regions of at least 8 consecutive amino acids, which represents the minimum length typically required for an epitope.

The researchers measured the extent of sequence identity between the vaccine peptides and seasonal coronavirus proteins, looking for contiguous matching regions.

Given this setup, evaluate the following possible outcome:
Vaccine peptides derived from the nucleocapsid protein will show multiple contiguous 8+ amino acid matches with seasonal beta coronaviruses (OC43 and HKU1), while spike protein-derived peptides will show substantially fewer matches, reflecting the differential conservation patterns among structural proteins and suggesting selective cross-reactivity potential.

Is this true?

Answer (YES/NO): NO